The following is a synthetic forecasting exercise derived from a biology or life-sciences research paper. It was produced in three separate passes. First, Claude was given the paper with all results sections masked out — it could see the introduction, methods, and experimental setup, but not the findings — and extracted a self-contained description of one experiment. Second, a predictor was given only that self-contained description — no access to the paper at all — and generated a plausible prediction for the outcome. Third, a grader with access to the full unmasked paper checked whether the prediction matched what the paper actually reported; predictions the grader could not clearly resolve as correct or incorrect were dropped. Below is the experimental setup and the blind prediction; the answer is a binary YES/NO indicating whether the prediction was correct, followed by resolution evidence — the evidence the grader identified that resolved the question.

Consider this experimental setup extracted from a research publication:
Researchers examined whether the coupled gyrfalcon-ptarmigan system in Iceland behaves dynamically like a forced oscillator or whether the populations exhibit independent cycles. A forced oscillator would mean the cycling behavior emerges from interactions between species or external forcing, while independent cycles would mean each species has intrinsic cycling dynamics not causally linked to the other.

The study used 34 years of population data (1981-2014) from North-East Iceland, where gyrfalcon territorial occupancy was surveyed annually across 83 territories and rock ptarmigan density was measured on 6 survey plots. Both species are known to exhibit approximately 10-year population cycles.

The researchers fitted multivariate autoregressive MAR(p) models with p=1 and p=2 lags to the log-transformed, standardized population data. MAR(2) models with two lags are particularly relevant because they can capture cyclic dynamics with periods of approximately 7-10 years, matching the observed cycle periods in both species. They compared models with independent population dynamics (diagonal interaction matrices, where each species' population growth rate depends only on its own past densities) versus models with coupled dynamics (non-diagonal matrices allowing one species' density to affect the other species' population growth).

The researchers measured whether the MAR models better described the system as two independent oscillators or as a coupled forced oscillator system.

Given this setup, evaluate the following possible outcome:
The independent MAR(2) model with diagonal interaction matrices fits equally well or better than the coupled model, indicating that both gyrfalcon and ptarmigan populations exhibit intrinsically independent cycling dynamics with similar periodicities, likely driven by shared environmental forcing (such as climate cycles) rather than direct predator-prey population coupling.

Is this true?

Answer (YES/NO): NO